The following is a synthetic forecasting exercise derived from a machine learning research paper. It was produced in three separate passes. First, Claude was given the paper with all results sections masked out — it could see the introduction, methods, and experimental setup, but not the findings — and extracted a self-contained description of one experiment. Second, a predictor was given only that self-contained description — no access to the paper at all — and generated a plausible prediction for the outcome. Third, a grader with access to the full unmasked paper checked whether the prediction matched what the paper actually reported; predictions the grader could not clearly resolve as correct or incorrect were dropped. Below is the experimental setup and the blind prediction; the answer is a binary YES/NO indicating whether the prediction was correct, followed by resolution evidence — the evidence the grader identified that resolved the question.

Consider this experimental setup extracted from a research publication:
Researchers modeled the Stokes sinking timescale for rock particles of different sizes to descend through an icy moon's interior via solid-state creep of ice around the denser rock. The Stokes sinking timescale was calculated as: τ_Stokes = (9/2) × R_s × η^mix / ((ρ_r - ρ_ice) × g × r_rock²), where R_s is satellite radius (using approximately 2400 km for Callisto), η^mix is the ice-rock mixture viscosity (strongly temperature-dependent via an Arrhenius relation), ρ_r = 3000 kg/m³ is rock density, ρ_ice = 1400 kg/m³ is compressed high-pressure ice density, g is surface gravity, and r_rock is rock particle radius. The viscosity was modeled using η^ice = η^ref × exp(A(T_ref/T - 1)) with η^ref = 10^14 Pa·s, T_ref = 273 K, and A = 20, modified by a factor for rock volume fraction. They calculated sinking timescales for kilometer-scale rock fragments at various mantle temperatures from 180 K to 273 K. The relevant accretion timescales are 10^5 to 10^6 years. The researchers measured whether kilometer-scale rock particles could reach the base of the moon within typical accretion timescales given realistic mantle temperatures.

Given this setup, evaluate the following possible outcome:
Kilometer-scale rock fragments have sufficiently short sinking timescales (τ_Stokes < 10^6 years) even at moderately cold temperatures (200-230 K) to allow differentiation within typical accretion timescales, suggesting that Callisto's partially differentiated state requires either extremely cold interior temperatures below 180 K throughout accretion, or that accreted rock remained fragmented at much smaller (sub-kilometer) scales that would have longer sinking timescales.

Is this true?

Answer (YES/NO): NO